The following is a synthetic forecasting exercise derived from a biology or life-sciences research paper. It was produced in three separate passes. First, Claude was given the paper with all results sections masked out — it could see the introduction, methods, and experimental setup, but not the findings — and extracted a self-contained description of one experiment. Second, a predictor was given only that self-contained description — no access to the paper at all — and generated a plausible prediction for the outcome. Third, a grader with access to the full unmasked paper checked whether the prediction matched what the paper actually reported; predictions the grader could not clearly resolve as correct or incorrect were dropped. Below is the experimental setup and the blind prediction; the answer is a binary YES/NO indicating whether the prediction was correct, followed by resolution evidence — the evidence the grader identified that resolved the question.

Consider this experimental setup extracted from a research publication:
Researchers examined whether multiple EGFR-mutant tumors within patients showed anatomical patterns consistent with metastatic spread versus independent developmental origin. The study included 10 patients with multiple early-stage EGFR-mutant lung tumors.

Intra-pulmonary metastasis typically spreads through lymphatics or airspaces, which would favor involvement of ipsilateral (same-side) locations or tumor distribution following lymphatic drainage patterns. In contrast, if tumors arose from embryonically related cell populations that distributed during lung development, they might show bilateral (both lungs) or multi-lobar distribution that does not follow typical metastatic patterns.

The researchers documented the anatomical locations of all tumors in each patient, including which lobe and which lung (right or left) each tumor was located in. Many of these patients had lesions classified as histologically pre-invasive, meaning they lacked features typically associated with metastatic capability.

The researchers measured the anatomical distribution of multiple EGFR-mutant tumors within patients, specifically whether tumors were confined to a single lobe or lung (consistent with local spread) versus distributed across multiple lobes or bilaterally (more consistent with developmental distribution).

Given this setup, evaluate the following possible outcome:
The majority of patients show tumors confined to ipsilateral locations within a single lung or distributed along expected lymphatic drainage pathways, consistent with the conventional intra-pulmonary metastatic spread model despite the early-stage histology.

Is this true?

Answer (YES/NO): NO